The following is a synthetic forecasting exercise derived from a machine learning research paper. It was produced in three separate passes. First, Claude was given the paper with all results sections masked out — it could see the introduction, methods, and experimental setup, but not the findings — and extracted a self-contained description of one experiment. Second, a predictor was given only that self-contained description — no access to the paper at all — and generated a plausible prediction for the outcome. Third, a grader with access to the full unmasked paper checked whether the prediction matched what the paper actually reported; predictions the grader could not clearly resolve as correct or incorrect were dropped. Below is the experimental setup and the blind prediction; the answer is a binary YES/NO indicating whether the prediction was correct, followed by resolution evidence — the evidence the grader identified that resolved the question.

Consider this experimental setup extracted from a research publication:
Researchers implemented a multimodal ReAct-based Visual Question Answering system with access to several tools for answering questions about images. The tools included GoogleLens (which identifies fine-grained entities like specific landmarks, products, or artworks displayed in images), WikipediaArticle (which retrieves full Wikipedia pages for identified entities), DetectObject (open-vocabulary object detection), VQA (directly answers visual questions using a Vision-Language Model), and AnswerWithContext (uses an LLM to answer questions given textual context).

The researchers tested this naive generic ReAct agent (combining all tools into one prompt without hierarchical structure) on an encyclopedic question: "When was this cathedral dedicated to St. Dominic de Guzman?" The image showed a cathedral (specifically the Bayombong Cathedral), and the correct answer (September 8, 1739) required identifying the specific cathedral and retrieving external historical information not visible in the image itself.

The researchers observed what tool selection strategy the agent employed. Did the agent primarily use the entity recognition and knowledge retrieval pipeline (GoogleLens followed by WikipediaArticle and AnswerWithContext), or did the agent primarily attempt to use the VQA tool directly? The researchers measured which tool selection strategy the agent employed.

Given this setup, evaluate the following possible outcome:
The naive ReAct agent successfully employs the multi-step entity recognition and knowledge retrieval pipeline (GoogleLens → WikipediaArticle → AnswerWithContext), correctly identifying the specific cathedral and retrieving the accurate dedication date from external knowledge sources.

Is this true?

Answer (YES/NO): NO